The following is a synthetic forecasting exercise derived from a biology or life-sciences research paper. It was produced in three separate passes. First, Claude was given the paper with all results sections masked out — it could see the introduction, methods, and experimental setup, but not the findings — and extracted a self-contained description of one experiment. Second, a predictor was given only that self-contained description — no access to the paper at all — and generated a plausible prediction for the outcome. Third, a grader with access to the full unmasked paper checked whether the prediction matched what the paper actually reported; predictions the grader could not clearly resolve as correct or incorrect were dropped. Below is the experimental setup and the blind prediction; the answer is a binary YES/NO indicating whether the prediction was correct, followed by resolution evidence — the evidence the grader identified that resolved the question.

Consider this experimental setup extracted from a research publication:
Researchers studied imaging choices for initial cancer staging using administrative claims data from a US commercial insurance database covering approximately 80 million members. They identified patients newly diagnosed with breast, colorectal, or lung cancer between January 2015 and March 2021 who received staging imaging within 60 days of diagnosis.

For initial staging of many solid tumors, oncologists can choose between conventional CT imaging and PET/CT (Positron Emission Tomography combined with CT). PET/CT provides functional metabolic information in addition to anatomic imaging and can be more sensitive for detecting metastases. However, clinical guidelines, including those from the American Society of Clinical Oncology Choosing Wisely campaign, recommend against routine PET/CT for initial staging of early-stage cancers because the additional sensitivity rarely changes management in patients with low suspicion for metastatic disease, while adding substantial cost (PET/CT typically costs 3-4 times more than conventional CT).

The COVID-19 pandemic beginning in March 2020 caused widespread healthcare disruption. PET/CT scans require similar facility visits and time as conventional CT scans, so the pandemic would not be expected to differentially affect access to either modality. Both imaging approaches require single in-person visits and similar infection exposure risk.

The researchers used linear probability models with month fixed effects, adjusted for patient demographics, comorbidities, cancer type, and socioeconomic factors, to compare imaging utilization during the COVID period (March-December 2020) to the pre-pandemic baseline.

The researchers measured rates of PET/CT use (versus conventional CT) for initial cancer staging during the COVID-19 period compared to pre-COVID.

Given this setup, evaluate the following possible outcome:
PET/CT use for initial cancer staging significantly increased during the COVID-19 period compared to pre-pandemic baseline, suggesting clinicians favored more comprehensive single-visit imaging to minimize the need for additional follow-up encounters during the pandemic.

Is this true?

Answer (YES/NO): NO